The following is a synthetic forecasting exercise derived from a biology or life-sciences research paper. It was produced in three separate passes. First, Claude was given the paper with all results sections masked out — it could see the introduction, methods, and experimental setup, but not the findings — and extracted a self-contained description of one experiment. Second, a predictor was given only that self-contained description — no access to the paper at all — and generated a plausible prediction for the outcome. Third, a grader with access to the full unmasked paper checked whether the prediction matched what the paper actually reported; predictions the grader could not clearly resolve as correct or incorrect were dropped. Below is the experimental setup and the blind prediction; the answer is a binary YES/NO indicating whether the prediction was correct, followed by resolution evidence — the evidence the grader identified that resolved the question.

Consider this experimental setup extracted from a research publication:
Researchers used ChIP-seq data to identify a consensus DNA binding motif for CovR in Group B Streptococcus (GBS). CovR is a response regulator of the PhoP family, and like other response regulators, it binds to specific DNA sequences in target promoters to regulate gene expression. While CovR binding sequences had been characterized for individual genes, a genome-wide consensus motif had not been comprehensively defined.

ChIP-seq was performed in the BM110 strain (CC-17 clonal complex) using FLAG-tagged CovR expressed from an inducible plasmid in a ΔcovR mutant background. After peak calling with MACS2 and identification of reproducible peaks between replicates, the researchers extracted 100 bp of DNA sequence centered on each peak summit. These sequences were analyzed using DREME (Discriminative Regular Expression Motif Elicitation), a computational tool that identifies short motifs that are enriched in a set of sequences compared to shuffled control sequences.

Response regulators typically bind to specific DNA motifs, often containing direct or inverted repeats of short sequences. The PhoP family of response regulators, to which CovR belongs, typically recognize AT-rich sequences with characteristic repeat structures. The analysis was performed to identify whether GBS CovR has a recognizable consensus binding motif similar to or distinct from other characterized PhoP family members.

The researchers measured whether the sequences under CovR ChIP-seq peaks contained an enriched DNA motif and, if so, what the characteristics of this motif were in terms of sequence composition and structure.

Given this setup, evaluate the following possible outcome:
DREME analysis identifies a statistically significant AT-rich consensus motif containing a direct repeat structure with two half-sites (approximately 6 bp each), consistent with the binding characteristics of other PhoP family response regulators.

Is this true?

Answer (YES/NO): NO